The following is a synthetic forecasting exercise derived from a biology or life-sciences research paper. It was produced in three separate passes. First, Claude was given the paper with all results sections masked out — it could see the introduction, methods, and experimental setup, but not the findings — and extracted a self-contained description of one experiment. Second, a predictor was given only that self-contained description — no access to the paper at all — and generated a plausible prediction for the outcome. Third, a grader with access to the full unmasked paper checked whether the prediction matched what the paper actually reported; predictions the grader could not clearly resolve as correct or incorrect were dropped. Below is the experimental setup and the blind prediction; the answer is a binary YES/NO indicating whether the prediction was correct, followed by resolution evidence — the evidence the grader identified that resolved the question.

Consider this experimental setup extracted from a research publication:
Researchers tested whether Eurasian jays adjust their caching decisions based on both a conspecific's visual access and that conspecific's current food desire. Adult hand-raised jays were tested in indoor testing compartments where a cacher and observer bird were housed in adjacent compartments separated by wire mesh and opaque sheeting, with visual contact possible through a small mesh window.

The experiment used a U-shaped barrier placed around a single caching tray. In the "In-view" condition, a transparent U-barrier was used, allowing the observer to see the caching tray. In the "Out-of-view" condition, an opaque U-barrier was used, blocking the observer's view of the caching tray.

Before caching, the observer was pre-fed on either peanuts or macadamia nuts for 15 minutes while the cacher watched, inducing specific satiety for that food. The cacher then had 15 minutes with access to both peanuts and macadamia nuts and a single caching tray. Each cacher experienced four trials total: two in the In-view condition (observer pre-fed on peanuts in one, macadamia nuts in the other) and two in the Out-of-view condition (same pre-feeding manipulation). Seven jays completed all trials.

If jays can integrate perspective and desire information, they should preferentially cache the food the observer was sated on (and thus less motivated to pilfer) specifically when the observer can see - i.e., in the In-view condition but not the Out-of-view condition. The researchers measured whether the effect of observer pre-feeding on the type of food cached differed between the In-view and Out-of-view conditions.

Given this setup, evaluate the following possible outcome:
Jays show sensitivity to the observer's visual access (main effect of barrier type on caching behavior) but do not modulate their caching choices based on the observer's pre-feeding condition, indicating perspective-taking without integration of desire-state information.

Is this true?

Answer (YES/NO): NO